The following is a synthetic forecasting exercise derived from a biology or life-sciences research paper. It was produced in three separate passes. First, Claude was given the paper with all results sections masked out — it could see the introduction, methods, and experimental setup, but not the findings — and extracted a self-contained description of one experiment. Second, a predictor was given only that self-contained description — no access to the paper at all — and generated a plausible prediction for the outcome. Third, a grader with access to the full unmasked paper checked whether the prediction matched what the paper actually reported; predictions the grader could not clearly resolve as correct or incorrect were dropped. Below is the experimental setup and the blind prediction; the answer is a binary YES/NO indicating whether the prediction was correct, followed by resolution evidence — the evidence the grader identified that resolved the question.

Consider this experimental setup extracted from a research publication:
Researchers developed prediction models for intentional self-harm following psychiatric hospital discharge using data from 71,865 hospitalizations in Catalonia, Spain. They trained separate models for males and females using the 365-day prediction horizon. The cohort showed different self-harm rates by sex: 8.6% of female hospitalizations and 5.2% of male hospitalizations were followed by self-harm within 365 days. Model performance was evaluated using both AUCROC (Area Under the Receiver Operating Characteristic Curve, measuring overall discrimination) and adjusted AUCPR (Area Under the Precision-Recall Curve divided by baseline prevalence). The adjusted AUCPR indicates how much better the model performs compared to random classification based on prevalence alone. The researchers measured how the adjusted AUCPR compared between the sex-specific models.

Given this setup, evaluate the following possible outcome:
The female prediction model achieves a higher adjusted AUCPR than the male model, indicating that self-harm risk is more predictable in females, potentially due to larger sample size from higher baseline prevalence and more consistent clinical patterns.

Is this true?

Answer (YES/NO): NO